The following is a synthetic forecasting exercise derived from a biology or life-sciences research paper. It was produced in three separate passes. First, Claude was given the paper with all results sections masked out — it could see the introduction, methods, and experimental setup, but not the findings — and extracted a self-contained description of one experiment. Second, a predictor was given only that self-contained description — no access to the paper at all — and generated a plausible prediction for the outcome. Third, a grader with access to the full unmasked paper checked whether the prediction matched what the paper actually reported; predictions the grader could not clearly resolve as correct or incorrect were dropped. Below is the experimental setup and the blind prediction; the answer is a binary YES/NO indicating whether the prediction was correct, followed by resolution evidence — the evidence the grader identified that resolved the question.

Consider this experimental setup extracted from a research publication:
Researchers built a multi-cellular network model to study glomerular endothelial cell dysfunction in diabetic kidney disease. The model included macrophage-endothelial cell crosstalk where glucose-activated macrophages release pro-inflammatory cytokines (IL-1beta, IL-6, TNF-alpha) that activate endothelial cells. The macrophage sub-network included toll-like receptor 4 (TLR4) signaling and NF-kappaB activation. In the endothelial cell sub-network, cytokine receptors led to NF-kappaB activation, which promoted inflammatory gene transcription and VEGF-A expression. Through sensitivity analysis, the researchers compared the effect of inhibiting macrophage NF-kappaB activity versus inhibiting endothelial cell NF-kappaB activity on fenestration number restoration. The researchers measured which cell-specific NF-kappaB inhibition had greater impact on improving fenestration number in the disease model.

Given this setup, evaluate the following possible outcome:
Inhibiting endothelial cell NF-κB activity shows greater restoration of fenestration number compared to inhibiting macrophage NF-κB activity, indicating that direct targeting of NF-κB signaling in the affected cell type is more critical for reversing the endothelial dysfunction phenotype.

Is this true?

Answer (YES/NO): NO